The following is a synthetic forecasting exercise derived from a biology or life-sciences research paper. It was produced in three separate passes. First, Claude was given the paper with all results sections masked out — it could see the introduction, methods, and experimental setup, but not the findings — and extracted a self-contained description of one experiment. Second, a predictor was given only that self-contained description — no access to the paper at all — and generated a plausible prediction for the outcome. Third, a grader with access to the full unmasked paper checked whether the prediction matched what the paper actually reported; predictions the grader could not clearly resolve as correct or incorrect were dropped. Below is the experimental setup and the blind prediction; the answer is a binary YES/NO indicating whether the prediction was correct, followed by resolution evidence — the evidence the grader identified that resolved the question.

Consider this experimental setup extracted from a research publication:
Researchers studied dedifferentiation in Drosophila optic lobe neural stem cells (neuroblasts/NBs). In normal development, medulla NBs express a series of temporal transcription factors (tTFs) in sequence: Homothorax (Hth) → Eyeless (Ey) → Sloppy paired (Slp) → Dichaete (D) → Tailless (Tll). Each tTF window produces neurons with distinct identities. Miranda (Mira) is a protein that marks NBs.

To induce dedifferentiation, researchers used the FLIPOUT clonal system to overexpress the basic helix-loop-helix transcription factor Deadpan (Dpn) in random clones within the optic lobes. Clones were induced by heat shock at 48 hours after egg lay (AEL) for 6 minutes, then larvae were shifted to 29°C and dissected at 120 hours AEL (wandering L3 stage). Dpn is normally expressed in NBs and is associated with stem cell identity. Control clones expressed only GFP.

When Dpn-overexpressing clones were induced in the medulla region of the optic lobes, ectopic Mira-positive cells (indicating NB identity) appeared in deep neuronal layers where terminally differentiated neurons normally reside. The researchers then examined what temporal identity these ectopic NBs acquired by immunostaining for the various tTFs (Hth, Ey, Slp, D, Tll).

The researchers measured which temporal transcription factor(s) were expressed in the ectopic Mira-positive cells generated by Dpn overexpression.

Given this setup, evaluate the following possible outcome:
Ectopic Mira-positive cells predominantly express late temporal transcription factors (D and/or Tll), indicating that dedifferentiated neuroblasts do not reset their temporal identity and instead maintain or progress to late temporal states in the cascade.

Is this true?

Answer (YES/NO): NO